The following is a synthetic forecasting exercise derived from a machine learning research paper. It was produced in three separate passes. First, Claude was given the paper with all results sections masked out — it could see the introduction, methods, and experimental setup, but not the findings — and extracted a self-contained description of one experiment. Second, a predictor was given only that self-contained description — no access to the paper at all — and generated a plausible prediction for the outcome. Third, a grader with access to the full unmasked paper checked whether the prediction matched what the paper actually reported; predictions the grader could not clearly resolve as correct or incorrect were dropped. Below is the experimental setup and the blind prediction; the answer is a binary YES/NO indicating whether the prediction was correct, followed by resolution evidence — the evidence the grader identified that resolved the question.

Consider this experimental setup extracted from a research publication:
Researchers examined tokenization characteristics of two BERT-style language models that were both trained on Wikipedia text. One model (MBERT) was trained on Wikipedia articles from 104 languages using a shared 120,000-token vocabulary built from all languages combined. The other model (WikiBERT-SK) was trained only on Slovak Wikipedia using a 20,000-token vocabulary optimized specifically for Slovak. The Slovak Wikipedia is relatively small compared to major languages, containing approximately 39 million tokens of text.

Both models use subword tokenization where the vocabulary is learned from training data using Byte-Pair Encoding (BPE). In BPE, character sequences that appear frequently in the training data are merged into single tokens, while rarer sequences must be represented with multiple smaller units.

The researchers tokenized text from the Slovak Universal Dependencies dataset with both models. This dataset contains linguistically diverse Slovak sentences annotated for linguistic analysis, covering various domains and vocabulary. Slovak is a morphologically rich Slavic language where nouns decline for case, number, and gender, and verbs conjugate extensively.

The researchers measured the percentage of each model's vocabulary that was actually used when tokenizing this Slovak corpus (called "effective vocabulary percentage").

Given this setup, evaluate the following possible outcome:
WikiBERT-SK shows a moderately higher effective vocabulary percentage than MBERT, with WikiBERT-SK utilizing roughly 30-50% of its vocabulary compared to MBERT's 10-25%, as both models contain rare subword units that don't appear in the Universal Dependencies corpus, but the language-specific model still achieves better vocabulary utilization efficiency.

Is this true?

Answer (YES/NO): NO